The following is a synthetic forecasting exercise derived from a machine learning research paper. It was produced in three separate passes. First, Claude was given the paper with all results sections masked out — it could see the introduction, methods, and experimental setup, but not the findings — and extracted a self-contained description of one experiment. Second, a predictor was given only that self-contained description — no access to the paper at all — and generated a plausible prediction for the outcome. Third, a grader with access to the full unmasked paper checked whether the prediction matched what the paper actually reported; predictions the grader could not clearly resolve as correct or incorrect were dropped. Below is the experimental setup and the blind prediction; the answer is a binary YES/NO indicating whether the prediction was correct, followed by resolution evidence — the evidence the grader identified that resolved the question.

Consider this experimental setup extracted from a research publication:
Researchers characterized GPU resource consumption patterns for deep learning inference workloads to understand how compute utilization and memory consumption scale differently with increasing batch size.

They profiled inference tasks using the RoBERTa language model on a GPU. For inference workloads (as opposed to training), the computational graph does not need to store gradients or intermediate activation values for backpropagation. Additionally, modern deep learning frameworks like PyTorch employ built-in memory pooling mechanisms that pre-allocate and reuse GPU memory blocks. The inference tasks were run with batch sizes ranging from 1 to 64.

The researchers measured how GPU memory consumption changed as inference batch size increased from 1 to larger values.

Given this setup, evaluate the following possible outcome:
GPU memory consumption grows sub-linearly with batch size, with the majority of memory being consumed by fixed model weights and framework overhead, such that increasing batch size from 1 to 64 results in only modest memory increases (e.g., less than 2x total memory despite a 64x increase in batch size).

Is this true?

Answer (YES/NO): NO